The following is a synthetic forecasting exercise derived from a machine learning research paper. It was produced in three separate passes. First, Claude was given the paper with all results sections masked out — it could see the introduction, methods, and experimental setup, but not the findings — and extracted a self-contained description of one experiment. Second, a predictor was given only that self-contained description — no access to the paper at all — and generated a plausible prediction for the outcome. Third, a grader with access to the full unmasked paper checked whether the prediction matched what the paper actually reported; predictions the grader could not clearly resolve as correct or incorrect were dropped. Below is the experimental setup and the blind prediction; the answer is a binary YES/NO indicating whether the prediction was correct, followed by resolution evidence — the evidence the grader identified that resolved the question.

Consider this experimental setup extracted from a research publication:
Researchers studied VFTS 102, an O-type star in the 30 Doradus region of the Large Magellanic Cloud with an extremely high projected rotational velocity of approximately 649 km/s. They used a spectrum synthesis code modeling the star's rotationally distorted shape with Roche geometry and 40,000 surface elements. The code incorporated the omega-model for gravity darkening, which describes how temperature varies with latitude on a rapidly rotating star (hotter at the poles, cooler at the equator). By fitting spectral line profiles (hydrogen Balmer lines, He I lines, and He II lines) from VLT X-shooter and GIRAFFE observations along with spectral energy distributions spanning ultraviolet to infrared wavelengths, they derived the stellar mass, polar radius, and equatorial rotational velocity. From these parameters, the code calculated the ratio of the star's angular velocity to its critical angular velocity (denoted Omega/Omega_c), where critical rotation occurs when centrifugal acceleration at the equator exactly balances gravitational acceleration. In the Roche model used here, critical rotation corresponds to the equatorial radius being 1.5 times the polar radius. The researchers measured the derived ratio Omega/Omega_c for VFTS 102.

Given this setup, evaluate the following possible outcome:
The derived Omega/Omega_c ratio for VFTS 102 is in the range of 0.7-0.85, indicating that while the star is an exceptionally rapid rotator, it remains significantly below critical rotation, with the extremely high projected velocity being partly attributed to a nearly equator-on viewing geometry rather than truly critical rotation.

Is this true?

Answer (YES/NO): NO